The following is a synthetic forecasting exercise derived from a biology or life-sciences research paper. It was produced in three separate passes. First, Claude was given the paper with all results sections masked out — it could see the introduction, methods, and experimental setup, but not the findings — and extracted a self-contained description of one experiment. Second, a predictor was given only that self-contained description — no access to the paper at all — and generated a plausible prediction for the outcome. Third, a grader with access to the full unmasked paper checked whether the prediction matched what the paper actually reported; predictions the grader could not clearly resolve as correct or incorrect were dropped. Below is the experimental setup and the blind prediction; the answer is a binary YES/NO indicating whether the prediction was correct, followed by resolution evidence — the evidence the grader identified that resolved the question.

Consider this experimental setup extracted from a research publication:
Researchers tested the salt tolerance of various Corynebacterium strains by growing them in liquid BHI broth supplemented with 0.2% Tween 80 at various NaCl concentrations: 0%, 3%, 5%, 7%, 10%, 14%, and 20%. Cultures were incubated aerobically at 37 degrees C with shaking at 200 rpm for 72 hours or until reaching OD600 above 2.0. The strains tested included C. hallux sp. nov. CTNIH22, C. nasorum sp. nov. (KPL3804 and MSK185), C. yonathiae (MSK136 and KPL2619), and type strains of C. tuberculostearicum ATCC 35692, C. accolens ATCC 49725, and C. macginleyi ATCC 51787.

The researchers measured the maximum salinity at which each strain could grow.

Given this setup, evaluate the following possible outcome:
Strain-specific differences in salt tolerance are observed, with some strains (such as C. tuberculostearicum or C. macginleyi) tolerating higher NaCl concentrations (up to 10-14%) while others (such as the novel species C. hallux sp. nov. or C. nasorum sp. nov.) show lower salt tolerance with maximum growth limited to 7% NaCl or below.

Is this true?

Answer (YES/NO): NO